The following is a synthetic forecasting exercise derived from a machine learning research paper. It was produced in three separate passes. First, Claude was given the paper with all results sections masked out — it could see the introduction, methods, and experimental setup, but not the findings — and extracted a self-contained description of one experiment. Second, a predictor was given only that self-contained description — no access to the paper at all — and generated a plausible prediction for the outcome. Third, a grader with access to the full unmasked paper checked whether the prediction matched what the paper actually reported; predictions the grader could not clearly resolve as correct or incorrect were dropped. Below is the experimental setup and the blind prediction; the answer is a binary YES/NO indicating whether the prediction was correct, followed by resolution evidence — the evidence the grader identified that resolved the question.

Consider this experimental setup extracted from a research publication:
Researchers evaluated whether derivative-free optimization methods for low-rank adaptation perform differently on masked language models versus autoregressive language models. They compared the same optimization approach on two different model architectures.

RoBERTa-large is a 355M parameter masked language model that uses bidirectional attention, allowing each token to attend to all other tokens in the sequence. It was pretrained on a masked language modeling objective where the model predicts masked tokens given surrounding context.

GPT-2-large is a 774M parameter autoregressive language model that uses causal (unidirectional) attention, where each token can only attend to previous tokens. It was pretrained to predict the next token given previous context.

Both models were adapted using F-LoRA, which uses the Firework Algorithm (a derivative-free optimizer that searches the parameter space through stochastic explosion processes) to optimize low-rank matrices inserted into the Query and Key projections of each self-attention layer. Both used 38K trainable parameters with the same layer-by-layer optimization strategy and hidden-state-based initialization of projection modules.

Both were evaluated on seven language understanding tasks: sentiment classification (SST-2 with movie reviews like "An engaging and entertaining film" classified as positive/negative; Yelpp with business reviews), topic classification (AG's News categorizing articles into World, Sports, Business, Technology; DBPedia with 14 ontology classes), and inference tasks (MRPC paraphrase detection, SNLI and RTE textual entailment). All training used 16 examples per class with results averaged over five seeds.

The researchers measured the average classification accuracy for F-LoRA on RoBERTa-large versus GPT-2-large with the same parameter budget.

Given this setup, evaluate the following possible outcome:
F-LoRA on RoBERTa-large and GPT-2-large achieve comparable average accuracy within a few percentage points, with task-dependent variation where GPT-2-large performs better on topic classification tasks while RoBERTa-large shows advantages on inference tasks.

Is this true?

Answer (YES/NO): NO